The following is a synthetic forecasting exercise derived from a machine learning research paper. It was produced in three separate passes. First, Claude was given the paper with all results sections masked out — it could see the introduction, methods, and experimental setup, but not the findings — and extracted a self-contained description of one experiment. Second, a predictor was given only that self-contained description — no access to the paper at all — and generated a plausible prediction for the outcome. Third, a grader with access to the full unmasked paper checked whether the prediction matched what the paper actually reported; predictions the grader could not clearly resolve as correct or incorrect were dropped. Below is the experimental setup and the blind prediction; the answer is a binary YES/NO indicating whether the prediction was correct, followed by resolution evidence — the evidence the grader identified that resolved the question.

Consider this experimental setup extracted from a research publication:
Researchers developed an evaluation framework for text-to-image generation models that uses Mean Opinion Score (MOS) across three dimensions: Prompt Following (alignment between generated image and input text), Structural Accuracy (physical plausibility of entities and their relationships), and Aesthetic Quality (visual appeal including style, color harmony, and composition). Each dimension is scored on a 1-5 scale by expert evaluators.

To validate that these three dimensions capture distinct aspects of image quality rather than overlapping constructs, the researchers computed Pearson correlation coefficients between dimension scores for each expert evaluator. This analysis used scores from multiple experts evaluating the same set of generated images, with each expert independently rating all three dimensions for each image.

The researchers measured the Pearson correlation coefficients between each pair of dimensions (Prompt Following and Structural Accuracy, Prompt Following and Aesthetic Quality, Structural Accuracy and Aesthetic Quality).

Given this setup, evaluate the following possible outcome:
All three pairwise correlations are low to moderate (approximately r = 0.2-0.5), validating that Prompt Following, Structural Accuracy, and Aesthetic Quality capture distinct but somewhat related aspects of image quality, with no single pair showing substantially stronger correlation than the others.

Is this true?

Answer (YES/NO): NO